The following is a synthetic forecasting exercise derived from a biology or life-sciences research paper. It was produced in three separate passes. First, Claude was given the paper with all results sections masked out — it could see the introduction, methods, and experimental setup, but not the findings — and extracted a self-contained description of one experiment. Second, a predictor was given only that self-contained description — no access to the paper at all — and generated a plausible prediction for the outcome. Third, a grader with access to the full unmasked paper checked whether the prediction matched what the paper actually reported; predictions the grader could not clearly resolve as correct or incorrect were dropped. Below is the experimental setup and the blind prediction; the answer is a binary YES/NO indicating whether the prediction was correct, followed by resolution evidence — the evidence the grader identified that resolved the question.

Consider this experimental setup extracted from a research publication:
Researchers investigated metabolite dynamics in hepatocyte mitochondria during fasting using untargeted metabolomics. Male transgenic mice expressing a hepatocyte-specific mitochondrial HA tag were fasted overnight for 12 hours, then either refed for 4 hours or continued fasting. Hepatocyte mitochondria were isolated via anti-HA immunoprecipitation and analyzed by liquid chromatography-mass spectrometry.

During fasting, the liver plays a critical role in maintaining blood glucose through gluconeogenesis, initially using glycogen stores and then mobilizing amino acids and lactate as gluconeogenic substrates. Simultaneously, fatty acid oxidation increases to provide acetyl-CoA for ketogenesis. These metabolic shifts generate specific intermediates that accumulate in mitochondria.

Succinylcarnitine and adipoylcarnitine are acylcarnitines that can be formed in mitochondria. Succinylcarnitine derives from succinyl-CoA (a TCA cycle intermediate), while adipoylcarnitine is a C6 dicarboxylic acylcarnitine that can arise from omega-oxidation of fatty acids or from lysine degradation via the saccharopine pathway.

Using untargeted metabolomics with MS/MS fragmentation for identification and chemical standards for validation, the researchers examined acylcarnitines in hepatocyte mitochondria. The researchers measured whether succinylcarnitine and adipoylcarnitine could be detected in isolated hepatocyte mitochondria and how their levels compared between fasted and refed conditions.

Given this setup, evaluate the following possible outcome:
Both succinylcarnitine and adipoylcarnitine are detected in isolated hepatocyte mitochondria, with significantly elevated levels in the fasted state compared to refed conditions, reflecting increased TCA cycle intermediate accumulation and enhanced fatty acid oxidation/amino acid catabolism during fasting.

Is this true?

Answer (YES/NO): NO